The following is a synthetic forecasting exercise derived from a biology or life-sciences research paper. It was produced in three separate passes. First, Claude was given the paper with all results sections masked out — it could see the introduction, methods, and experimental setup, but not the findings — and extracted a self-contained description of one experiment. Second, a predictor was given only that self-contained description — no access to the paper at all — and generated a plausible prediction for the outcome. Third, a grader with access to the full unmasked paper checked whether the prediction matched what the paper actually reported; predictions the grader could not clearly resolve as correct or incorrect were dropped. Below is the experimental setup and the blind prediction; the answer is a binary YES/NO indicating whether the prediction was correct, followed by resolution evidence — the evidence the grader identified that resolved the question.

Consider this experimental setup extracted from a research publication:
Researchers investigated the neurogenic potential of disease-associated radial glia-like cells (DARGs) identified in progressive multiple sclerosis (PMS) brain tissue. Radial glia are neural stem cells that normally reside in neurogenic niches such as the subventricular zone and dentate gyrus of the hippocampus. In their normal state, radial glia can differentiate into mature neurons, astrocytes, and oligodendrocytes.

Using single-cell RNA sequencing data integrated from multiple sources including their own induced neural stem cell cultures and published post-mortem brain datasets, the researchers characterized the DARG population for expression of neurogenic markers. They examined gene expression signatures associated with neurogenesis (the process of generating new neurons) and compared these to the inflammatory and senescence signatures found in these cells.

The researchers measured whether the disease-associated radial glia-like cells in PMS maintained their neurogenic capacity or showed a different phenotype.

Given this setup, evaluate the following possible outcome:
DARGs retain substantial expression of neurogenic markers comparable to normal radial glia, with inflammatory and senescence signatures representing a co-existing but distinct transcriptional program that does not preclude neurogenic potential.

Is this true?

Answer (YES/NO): NO